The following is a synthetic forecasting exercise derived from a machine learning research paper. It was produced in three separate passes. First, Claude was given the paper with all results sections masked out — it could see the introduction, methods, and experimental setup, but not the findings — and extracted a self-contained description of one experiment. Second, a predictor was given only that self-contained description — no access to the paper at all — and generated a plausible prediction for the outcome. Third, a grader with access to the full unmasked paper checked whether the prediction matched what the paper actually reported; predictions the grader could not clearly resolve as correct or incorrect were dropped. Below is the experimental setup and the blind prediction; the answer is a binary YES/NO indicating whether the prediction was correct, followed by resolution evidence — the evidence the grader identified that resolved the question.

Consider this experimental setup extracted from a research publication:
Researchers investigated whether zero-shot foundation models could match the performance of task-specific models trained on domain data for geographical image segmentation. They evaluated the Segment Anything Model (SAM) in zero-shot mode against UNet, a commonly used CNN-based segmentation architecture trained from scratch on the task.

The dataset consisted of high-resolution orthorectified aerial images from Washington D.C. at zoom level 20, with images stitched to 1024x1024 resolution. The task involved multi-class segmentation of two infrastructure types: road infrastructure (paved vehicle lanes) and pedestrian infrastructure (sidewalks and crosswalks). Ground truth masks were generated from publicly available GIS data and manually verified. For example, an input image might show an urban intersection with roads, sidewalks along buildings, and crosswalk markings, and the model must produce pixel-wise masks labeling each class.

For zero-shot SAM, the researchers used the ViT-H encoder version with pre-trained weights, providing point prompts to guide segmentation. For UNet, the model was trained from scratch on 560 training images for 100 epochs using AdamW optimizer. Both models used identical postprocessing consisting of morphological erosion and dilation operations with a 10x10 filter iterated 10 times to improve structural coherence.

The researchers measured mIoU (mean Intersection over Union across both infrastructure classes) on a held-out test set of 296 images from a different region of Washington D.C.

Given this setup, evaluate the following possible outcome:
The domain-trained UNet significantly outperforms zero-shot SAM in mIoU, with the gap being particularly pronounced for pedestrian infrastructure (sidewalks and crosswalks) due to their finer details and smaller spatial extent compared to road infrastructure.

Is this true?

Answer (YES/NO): NO